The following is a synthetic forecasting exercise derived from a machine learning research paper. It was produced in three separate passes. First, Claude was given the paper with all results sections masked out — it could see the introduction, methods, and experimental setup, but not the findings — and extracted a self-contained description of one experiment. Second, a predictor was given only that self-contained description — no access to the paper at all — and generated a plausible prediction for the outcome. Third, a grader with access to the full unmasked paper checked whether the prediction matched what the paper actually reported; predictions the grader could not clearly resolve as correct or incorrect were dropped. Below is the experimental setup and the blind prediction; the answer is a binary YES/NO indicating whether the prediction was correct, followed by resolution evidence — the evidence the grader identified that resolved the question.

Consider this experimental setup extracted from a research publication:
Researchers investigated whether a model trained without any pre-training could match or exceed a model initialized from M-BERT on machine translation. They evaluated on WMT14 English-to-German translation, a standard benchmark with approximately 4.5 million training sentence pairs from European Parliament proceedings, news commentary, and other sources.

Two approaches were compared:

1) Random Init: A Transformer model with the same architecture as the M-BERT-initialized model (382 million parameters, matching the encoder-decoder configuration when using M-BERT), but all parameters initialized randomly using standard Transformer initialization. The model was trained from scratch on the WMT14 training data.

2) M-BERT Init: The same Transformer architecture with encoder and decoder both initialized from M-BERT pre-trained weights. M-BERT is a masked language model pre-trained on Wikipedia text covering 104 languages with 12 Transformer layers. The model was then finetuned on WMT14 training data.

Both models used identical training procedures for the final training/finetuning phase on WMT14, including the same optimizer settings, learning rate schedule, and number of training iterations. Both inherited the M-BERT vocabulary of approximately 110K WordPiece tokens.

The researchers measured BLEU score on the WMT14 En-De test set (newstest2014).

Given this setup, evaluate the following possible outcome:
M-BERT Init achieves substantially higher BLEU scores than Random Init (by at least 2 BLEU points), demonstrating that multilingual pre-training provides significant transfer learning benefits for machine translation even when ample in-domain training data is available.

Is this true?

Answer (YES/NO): YES